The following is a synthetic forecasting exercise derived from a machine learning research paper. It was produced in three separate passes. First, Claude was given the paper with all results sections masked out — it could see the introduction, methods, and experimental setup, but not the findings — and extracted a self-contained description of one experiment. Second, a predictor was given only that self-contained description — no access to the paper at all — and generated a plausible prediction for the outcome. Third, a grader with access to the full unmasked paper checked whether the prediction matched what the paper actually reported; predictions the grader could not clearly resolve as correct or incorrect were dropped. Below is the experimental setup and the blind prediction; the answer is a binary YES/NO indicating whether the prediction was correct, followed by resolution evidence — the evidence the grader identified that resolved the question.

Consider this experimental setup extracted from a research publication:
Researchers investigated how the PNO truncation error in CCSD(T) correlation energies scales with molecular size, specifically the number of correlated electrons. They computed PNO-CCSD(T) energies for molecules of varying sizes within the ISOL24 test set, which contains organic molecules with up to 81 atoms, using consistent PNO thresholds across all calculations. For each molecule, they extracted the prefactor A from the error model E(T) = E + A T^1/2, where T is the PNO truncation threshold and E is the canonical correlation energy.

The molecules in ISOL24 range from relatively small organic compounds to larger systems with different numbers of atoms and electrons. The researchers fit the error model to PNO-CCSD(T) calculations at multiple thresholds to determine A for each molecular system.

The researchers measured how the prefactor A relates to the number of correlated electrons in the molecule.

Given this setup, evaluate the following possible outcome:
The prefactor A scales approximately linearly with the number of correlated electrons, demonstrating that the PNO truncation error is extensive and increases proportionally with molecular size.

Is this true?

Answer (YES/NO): YES